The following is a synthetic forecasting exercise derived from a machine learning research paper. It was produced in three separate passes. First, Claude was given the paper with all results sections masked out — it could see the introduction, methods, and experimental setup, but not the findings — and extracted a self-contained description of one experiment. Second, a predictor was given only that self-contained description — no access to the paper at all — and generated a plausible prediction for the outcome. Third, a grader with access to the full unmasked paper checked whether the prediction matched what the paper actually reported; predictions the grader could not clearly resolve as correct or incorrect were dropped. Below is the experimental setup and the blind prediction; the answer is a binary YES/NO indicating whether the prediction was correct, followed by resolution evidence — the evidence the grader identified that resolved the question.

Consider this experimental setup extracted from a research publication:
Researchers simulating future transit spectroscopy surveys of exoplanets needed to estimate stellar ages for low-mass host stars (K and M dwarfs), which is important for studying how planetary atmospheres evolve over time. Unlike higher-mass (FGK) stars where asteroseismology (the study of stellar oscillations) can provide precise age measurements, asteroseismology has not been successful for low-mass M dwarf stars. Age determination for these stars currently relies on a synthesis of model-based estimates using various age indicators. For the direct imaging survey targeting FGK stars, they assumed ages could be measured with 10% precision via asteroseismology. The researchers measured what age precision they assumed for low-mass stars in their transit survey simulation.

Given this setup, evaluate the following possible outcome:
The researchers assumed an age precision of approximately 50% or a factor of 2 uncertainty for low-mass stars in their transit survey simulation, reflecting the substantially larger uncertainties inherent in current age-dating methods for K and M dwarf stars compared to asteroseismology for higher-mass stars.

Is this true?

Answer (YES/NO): NO